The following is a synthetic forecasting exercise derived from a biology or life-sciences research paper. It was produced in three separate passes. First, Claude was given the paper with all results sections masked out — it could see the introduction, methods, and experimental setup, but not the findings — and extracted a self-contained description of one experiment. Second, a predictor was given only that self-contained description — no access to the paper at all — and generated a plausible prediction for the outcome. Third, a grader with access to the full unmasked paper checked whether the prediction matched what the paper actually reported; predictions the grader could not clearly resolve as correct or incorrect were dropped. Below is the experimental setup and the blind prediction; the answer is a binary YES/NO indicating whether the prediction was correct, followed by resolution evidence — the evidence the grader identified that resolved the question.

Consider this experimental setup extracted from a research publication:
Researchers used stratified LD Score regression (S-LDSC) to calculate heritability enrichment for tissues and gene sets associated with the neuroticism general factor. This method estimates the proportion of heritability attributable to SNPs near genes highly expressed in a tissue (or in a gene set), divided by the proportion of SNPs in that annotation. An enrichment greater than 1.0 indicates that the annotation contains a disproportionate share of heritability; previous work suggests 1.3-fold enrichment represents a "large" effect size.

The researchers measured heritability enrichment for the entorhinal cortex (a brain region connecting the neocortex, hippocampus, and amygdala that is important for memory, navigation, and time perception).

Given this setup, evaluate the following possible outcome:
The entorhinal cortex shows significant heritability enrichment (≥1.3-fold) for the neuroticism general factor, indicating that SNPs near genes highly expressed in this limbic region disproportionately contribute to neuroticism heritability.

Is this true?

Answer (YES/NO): YES